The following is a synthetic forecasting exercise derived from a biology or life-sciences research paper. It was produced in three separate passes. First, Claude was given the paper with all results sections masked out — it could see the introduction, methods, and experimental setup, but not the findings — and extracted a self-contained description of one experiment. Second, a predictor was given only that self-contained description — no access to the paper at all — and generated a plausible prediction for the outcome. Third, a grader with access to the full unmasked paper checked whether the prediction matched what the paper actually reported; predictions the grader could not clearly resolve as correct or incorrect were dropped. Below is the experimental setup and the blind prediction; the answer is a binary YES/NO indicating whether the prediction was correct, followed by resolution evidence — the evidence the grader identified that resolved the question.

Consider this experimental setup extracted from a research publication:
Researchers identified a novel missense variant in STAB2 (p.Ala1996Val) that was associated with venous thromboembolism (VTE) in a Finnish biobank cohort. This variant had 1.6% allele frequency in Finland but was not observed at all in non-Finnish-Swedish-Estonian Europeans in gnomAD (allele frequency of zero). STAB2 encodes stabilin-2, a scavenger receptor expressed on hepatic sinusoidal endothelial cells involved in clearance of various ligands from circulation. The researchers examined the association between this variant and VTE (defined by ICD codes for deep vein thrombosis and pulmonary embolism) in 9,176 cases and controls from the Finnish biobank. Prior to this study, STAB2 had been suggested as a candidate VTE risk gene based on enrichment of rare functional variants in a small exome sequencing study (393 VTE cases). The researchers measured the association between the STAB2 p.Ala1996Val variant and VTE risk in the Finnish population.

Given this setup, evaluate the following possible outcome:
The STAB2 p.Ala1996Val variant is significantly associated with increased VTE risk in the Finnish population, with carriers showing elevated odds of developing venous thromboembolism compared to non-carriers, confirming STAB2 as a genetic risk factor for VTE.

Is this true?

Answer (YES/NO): YES